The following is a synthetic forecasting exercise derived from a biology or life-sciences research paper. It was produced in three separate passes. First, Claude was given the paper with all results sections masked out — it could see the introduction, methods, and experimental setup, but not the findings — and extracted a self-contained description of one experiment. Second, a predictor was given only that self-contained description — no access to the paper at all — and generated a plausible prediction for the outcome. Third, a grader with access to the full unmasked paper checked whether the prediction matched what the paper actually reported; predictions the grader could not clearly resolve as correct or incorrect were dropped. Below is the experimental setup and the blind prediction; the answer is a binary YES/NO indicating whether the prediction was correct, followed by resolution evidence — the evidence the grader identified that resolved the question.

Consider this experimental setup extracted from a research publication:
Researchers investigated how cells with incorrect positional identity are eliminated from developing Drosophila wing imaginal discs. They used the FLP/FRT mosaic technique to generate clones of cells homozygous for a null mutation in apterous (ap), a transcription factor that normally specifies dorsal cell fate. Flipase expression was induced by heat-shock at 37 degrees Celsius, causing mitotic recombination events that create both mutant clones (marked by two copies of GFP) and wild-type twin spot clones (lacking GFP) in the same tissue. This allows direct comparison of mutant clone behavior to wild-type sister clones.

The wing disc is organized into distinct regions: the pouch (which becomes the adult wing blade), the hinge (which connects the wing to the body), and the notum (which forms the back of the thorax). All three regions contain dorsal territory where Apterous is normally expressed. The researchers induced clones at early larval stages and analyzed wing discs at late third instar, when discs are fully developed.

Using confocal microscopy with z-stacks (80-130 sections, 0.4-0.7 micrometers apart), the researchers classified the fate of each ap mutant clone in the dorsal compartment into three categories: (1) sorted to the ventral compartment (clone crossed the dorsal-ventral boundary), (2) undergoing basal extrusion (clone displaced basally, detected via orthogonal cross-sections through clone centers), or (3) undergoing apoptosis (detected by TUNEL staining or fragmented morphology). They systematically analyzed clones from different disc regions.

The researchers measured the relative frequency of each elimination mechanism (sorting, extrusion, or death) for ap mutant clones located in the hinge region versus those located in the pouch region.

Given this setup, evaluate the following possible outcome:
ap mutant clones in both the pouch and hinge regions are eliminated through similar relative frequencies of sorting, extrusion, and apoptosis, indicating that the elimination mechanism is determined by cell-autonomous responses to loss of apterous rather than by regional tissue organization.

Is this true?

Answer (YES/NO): NO